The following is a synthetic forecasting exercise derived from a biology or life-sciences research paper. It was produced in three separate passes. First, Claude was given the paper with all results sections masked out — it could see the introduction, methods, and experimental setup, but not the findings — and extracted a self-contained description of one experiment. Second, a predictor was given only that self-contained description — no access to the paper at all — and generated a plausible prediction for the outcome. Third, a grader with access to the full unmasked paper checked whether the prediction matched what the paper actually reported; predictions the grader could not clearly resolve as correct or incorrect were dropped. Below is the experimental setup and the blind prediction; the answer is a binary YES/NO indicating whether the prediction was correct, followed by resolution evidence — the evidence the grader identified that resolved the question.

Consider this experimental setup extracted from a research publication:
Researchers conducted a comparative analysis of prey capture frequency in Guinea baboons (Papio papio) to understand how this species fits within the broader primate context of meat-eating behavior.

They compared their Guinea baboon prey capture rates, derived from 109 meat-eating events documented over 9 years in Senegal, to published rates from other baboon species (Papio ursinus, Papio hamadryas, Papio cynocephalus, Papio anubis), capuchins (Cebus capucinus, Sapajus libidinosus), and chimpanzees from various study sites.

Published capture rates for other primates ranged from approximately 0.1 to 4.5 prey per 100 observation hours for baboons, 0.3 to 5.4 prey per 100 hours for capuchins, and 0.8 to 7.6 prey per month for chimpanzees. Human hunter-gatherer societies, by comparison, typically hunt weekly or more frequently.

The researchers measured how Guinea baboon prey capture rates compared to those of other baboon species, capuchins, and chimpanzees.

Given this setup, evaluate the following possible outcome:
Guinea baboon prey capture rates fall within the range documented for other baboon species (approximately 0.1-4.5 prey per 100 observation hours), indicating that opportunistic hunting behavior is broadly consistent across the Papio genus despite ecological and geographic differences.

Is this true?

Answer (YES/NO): YES